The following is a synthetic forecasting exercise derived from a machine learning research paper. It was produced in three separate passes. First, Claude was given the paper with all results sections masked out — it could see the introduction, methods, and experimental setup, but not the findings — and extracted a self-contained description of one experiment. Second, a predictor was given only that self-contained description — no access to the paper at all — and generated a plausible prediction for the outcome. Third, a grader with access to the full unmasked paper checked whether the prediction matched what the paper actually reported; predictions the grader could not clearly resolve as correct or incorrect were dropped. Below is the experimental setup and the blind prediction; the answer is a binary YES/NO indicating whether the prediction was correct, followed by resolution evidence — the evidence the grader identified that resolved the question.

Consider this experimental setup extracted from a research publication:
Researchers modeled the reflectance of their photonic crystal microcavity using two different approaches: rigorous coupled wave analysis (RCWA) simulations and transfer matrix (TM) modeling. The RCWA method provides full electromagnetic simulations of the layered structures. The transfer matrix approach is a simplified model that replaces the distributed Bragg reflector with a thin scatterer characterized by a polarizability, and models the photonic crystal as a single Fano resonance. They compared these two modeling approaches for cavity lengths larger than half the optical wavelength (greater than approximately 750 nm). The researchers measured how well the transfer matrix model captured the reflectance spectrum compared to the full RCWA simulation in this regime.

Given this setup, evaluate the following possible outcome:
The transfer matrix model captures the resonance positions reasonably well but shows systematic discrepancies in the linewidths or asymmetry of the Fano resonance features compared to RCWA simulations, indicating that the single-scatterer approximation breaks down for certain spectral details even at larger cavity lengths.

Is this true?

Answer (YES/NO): NO